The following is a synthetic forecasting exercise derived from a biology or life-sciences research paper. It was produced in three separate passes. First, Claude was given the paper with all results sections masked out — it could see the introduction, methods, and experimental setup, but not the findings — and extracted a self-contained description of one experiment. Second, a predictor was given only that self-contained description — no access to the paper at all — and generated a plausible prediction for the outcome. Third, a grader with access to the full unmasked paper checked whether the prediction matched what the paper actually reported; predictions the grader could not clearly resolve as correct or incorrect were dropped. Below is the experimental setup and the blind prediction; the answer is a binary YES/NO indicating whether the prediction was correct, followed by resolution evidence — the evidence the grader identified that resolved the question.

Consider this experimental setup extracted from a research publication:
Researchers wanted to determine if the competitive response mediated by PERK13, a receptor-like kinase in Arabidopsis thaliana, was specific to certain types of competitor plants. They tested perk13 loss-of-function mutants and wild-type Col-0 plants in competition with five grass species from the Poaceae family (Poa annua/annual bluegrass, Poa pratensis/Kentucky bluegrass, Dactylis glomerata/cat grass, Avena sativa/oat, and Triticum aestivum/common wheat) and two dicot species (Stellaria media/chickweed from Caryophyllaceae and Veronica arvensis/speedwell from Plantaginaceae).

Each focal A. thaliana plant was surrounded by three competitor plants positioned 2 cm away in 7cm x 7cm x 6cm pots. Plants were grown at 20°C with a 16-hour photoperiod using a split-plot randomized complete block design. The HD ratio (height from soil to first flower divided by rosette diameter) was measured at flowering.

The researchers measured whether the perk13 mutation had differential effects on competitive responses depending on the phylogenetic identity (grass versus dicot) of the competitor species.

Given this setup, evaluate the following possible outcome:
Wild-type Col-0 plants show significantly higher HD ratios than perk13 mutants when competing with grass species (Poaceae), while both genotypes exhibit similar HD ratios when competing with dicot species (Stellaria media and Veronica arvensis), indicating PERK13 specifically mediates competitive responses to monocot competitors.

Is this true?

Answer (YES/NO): NO